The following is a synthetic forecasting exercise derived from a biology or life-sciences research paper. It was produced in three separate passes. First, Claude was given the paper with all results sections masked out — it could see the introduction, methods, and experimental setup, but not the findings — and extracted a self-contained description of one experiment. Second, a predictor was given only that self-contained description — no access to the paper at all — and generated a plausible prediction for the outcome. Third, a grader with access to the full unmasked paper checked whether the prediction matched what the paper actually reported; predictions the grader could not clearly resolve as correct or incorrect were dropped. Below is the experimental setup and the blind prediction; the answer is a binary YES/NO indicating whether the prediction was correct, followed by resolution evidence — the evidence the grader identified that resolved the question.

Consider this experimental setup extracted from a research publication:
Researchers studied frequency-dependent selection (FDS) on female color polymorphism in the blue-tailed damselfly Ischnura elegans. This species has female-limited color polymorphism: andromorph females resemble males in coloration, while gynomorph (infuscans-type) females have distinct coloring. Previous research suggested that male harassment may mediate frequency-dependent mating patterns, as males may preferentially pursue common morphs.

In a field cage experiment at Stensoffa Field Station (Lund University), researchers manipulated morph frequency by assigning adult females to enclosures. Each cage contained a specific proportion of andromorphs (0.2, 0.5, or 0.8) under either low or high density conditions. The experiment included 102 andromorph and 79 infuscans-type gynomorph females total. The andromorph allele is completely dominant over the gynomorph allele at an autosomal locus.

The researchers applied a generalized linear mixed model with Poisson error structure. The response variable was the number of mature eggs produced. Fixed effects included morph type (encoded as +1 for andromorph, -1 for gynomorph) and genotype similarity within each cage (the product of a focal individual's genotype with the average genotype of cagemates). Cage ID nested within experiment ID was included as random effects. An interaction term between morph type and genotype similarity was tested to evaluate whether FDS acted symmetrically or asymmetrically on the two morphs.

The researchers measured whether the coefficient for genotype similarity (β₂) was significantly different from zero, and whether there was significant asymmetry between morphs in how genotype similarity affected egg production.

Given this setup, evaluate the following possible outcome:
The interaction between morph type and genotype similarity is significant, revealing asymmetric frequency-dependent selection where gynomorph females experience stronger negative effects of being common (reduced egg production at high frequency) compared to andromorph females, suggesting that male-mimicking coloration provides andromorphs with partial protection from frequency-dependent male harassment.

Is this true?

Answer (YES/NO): NO